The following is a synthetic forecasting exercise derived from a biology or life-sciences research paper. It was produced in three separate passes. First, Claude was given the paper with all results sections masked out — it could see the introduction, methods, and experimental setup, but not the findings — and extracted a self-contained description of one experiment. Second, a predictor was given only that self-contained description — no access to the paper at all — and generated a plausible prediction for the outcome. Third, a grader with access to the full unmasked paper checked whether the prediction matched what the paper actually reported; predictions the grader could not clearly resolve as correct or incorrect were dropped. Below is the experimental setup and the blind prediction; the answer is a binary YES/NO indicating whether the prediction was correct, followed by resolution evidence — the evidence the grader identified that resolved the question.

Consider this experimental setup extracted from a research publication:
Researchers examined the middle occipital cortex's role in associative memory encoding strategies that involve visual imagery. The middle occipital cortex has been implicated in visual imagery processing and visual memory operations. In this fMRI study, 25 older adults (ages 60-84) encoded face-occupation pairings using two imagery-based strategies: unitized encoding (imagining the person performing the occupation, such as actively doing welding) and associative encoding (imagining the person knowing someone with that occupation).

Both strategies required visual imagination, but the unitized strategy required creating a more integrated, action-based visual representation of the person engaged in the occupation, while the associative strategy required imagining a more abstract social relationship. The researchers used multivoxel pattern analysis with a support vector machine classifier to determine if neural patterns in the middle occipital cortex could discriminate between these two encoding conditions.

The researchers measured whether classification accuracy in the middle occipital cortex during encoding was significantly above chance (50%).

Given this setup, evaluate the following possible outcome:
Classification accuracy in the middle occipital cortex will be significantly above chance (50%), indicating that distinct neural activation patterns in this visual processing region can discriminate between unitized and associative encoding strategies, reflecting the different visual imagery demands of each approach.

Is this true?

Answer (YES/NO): NO